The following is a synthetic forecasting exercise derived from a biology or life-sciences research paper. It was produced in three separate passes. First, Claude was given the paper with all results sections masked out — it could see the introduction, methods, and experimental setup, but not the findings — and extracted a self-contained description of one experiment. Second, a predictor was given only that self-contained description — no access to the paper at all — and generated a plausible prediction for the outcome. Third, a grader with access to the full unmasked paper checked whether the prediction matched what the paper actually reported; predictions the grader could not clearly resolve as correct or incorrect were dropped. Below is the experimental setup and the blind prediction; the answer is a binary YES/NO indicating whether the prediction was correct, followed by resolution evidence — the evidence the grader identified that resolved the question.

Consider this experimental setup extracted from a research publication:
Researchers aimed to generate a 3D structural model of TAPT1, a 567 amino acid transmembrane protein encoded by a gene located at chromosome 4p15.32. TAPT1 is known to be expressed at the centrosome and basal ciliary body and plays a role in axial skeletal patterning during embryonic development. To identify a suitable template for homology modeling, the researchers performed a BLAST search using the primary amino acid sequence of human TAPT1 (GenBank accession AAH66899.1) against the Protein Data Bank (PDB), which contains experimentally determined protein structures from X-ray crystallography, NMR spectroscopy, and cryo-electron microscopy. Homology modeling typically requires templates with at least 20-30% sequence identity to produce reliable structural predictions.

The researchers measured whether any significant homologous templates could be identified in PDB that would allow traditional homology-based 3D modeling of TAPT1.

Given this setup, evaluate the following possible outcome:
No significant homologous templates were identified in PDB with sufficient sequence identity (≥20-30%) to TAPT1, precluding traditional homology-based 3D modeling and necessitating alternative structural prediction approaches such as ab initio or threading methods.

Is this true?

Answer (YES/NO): YES